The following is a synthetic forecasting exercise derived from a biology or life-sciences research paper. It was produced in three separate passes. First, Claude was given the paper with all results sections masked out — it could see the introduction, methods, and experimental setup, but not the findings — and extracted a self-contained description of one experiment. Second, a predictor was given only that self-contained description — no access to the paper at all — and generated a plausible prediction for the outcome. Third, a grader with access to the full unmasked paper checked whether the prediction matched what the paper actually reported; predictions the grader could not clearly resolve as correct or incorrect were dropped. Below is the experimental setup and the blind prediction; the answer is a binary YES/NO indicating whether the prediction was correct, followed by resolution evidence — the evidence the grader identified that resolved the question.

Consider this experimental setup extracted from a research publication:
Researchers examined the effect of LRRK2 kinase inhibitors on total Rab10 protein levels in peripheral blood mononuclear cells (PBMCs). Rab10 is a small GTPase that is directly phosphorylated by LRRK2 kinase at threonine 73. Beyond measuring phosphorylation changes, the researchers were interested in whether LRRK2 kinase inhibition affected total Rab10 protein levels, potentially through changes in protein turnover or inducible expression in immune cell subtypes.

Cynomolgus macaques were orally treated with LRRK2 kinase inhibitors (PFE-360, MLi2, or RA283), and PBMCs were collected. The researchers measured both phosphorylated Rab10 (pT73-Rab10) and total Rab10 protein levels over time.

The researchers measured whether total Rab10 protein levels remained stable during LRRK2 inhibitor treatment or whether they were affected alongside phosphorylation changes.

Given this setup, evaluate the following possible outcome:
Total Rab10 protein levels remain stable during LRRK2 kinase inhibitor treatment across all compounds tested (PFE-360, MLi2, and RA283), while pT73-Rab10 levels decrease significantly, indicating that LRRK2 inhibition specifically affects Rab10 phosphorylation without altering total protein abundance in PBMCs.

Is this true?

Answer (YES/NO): NO